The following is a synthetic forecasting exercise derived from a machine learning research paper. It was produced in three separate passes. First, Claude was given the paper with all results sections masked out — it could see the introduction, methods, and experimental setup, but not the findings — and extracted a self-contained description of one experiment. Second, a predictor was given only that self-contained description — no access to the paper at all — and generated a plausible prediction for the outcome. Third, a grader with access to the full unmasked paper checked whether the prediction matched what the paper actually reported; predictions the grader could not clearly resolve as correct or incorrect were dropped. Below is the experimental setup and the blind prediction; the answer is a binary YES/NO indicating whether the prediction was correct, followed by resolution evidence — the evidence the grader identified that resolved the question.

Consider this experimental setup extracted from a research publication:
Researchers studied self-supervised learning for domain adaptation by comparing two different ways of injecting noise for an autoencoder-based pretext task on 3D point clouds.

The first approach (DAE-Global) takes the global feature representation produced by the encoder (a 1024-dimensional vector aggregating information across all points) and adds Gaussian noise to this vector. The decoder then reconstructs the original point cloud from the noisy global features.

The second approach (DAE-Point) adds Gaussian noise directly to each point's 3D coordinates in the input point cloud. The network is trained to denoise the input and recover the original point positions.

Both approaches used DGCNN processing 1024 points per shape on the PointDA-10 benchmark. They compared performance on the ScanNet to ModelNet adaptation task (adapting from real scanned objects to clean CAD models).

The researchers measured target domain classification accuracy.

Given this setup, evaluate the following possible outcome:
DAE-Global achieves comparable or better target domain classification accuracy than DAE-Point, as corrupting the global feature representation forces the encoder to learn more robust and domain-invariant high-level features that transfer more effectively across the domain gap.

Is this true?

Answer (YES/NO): NO